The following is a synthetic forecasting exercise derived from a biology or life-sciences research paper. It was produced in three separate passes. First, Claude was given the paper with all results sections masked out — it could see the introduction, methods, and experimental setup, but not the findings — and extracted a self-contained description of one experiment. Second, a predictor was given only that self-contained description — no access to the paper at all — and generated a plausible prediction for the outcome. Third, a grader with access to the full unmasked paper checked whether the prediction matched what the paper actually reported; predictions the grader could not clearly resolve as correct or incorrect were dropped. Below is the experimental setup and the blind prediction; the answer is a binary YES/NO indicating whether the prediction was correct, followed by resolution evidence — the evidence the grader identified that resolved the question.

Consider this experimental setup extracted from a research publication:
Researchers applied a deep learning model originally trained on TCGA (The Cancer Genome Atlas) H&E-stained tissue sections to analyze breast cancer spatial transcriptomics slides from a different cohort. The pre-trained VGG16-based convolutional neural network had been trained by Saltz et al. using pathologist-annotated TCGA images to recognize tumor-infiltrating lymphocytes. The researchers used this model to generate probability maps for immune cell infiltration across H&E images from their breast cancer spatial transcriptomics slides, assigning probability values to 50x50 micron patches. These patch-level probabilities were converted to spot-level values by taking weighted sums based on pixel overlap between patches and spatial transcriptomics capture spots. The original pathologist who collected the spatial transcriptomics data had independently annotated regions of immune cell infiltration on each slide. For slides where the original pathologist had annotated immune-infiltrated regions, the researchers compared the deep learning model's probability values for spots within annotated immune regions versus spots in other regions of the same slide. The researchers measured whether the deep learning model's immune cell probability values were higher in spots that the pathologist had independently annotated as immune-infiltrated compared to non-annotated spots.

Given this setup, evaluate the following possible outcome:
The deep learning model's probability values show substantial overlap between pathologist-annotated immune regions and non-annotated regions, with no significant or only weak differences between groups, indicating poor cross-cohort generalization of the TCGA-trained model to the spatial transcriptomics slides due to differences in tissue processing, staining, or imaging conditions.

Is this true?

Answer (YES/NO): NO